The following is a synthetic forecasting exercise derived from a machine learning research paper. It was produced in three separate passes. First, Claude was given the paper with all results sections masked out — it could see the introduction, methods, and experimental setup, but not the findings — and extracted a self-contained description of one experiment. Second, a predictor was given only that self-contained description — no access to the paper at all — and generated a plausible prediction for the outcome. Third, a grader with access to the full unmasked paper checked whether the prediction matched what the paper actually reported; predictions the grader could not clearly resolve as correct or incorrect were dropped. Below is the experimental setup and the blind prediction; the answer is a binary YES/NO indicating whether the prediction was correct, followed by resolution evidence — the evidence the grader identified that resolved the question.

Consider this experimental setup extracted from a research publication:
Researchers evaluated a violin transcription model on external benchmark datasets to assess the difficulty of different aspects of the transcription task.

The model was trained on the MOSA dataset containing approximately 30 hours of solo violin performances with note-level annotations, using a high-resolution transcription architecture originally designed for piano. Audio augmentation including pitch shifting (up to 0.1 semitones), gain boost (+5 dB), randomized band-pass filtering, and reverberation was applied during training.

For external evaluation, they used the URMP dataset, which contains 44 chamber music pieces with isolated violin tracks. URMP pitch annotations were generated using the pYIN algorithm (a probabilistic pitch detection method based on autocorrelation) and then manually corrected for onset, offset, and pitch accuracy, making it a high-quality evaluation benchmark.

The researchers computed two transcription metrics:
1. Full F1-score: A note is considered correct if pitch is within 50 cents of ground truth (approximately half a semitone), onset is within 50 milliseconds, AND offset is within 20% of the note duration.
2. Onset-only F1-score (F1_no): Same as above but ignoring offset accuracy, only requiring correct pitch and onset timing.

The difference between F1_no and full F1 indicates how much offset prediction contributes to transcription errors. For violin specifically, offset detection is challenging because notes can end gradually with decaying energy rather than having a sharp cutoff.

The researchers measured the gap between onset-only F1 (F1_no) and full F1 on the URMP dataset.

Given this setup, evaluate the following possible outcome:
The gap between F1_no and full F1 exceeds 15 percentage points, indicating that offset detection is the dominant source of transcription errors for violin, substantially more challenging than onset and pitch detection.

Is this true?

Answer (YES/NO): NO